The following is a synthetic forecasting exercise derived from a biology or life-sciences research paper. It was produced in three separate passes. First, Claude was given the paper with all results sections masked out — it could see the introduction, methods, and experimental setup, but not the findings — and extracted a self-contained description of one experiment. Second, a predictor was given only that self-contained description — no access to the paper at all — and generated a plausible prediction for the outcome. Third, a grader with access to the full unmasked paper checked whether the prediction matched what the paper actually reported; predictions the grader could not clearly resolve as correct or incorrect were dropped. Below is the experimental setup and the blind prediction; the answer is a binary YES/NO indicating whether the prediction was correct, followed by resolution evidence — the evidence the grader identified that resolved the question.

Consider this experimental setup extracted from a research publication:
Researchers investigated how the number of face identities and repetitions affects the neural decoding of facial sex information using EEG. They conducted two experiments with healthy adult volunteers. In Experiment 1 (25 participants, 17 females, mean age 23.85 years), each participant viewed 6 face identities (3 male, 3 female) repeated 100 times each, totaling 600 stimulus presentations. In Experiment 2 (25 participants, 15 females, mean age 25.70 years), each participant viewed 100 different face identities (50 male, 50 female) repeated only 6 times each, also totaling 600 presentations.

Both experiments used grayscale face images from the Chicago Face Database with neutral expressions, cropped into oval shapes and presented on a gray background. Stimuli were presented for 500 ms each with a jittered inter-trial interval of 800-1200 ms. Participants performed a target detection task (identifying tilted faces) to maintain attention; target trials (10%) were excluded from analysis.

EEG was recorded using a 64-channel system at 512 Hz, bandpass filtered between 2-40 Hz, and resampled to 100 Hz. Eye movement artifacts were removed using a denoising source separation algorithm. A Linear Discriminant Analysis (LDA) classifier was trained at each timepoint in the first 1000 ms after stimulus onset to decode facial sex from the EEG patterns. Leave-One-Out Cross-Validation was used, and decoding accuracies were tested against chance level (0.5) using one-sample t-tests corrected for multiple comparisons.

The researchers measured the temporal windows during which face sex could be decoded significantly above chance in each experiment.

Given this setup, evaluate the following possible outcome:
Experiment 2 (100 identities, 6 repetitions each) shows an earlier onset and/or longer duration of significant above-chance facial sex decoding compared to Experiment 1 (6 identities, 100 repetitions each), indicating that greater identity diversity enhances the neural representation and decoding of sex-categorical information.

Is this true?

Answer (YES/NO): NO